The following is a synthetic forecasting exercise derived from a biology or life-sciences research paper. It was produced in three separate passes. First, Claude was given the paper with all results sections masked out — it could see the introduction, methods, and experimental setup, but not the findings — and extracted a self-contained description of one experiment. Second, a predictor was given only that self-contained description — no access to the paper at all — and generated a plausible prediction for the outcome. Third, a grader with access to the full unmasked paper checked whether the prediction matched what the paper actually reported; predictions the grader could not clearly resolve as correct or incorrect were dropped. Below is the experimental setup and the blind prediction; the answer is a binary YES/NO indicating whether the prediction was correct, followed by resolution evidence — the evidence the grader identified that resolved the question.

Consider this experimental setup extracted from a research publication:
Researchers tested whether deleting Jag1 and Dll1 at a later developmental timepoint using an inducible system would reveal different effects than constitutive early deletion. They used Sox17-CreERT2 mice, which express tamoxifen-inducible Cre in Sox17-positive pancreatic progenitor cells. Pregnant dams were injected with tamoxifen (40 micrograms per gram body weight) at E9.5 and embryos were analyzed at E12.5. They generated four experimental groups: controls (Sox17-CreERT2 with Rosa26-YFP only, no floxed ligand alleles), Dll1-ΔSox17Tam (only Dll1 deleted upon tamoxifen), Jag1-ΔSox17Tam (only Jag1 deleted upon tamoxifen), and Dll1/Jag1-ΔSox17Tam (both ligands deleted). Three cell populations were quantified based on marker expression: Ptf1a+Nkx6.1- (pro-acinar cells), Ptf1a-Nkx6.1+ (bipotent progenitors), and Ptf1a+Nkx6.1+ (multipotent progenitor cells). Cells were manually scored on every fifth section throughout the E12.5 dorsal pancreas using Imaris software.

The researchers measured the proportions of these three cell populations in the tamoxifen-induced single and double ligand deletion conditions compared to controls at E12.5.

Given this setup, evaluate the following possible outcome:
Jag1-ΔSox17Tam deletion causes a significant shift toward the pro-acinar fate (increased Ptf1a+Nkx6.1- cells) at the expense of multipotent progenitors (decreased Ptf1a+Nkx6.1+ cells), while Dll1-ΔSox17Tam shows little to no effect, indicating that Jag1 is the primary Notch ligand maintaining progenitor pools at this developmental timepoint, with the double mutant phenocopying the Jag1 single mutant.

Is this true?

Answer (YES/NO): NO